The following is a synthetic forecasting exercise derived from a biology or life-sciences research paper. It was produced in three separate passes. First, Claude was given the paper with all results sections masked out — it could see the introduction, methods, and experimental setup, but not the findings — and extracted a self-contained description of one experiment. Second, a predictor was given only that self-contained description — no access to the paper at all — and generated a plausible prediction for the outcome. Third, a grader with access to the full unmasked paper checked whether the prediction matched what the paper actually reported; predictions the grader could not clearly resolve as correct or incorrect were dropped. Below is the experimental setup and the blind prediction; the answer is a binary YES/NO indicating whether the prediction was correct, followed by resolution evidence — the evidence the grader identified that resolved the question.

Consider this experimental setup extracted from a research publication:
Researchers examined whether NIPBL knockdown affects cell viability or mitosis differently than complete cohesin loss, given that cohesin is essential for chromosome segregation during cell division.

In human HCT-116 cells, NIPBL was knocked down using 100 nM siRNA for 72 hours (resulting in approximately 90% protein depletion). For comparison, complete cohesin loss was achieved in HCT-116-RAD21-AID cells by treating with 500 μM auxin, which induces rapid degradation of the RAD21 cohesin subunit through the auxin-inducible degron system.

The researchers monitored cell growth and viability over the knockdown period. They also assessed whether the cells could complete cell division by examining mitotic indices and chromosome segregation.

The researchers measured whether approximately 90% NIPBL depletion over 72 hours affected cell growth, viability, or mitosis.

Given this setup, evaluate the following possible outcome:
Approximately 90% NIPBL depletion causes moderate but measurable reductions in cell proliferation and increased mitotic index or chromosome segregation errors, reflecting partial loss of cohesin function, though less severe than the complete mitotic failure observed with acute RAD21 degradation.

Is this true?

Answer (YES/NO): NO